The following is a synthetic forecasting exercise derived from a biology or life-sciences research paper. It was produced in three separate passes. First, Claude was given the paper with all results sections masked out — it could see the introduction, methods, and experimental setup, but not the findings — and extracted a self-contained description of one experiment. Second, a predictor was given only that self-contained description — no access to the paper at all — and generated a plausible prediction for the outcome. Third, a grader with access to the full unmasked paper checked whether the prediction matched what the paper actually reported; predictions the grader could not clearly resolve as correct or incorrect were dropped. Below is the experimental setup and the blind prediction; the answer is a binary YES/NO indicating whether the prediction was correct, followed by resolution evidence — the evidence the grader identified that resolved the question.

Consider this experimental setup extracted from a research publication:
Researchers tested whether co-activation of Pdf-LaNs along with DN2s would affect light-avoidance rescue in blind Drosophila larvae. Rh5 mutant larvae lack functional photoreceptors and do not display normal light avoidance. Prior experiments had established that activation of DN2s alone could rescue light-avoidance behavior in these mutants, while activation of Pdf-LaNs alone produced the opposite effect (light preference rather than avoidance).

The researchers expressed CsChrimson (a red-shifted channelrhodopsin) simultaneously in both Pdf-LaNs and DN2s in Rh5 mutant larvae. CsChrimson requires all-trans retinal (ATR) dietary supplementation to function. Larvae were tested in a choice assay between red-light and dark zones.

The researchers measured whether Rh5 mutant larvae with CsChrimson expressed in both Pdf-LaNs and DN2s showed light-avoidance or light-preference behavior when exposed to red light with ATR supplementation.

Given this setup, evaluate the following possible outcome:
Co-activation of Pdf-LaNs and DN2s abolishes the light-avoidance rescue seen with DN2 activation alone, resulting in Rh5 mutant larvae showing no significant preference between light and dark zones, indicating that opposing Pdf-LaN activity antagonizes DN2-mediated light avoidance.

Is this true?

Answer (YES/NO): YES